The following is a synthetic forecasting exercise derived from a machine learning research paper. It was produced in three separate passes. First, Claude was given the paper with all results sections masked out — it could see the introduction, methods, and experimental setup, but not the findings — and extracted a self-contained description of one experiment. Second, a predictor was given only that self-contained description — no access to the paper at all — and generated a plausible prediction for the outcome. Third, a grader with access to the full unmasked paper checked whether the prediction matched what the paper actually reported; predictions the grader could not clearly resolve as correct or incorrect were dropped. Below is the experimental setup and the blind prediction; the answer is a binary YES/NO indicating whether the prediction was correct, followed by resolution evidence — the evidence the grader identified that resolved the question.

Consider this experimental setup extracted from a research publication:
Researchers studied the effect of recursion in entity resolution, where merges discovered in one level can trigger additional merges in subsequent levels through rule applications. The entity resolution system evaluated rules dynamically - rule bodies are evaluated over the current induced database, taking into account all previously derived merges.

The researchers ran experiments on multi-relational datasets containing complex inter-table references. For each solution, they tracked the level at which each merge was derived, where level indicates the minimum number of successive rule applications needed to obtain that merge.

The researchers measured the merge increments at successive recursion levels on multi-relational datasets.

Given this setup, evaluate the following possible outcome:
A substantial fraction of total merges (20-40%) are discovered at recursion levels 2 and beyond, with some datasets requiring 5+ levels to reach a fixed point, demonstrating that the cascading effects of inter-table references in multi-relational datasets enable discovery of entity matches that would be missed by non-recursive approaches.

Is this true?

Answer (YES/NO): NO